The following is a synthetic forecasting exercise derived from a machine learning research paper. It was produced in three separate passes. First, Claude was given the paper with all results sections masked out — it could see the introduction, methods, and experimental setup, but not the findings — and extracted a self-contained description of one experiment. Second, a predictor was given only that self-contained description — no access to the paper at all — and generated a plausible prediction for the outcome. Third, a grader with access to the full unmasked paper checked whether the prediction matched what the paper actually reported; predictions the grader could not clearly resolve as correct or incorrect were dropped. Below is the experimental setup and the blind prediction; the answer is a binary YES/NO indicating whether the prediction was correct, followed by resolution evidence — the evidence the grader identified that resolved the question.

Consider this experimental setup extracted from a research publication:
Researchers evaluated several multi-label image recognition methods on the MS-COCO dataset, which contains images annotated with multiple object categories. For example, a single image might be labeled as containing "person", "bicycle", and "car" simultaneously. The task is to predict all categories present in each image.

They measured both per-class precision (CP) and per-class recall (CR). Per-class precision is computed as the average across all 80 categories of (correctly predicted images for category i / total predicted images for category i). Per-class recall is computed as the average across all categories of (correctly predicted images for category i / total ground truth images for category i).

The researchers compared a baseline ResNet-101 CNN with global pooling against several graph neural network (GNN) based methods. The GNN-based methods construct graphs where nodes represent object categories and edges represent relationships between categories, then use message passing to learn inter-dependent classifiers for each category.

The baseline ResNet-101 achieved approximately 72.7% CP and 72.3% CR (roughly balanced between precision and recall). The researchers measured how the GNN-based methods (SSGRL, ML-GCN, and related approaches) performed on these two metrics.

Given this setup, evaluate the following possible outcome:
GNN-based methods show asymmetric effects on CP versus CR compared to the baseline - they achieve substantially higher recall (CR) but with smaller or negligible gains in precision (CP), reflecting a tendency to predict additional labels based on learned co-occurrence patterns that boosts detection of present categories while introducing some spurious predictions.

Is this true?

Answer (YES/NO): NO